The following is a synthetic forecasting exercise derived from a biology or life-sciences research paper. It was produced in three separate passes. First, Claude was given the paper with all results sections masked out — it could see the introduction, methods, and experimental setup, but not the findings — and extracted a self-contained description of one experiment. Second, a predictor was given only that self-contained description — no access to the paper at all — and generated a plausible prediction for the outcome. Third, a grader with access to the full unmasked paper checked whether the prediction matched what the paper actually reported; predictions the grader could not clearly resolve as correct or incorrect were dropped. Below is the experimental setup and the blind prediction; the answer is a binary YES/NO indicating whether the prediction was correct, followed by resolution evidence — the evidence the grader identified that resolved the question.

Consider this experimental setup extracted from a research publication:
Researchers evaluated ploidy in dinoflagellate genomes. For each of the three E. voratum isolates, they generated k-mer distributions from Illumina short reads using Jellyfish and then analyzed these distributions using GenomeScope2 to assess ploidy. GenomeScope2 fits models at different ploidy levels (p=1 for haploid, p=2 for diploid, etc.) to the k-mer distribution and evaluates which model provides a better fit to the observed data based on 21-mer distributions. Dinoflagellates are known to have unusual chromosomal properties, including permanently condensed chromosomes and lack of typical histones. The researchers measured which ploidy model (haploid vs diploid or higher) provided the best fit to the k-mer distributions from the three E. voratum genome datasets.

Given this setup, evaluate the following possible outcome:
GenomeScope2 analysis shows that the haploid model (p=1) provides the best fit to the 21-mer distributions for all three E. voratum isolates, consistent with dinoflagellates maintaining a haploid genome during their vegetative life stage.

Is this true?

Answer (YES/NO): YES